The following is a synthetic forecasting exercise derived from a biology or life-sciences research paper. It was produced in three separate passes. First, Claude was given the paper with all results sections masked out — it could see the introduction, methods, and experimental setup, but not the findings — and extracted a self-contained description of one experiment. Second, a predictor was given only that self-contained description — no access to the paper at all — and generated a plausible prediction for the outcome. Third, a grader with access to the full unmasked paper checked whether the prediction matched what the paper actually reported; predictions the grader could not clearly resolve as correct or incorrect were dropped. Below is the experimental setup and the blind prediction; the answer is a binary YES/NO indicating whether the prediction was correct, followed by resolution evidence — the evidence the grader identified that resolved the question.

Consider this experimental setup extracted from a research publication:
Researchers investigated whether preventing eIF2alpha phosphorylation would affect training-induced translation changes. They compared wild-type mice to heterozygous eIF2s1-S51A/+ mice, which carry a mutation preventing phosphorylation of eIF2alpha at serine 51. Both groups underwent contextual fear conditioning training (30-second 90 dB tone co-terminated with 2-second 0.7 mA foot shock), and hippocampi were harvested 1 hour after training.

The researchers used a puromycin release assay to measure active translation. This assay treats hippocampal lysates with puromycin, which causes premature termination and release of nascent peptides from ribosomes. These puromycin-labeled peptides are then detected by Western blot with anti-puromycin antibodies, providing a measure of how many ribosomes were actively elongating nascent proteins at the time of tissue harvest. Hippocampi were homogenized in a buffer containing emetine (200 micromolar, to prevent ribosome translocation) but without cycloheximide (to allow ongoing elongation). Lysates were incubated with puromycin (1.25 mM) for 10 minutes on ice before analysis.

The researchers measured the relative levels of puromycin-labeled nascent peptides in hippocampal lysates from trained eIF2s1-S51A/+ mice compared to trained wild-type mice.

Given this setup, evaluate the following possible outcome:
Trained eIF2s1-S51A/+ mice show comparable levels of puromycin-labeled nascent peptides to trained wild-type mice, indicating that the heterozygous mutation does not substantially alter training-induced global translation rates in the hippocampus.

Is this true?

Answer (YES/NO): NO